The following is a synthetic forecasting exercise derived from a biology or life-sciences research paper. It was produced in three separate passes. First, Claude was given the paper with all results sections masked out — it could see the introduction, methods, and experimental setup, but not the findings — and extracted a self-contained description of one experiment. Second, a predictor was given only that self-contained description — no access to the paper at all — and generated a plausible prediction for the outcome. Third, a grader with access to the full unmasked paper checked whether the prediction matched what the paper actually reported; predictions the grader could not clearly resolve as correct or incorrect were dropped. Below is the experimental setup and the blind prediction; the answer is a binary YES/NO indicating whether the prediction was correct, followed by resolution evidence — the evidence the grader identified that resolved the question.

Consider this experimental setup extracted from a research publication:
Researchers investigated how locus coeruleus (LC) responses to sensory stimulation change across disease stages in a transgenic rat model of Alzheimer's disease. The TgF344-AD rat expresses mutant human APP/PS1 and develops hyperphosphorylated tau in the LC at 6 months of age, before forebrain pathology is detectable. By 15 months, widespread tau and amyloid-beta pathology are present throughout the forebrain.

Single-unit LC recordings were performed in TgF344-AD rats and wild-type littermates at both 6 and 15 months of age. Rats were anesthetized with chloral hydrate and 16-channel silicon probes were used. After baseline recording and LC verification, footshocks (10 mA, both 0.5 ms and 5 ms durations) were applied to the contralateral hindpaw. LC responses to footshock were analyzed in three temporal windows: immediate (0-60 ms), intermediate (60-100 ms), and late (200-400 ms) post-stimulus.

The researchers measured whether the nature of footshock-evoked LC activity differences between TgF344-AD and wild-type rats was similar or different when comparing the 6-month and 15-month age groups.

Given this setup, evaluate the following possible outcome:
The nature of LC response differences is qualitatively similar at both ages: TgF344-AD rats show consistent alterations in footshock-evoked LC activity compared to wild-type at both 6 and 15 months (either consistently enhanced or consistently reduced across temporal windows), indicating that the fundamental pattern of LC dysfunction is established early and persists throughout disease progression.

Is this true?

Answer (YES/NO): NO